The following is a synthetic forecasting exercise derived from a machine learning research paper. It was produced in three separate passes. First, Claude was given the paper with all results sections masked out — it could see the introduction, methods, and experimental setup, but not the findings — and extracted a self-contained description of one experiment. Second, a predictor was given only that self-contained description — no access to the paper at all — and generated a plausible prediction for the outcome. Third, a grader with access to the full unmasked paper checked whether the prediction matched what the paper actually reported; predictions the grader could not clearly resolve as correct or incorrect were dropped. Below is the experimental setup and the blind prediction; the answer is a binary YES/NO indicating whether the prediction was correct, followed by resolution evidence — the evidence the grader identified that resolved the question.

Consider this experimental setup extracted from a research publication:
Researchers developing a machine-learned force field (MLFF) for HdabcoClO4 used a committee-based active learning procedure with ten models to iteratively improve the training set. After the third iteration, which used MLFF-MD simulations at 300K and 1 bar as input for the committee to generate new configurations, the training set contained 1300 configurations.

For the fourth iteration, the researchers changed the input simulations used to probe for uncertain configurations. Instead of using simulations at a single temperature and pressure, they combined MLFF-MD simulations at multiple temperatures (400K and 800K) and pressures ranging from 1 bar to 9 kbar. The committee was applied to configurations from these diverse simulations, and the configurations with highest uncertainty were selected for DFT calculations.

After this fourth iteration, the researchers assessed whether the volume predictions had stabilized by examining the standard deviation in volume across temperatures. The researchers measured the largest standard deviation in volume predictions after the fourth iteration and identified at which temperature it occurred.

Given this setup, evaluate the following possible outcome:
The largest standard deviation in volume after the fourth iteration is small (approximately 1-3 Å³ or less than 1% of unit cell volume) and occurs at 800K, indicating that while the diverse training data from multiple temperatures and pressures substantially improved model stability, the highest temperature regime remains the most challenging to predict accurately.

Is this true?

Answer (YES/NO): NO